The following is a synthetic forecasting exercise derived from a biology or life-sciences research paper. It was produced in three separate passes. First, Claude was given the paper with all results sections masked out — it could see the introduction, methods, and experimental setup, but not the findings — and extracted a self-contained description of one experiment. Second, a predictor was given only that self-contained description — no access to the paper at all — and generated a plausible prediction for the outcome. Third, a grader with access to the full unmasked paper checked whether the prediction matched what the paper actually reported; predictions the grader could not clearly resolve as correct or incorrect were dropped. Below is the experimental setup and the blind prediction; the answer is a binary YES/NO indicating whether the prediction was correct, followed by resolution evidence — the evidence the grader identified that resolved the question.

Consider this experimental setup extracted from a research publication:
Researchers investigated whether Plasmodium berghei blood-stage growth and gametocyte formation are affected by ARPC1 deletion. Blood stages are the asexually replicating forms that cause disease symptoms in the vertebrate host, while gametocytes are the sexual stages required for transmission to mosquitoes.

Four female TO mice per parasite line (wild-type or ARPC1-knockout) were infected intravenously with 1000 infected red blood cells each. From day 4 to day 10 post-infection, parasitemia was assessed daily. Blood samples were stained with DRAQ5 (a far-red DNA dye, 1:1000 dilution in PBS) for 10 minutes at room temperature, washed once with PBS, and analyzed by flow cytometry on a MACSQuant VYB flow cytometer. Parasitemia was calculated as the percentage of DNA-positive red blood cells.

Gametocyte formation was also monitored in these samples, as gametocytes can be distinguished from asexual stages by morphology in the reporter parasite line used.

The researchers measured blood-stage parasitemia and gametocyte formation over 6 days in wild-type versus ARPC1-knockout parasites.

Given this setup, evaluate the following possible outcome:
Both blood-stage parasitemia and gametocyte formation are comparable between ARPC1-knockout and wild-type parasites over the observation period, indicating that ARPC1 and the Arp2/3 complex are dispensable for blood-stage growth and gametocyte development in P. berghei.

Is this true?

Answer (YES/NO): YES